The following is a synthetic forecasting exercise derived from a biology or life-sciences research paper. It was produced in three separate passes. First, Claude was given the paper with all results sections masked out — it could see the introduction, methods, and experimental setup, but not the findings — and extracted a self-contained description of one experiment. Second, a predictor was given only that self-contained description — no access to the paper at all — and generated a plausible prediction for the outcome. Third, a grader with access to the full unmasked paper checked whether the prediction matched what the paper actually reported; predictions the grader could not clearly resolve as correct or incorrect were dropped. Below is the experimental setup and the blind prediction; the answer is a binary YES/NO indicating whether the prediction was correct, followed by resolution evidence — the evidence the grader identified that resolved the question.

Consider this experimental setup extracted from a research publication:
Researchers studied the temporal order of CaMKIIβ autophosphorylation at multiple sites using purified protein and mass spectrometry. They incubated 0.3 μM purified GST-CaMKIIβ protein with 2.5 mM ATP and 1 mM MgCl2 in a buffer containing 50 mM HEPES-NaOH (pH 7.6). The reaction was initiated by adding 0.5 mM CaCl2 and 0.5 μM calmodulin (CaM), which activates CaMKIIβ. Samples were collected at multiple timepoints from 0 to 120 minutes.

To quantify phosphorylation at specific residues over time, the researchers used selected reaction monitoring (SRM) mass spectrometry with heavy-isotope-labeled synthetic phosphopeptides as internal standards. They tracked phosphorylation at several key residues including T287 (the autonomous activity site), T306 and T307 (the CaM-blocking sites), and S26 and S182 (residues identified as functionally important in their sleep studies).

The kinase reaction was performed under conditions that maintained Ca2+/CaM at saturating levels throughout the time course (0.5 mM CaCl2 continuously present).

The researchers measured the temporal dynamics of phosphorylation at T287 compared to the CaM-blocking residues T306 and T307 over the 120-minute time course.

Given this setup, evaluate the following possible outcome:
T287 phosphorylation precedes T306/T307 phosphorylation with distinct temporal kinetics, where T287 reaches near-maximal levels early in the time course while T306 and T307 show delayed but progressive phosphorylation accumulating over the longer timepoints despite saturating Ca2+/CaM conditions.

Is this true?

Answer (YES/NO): NO